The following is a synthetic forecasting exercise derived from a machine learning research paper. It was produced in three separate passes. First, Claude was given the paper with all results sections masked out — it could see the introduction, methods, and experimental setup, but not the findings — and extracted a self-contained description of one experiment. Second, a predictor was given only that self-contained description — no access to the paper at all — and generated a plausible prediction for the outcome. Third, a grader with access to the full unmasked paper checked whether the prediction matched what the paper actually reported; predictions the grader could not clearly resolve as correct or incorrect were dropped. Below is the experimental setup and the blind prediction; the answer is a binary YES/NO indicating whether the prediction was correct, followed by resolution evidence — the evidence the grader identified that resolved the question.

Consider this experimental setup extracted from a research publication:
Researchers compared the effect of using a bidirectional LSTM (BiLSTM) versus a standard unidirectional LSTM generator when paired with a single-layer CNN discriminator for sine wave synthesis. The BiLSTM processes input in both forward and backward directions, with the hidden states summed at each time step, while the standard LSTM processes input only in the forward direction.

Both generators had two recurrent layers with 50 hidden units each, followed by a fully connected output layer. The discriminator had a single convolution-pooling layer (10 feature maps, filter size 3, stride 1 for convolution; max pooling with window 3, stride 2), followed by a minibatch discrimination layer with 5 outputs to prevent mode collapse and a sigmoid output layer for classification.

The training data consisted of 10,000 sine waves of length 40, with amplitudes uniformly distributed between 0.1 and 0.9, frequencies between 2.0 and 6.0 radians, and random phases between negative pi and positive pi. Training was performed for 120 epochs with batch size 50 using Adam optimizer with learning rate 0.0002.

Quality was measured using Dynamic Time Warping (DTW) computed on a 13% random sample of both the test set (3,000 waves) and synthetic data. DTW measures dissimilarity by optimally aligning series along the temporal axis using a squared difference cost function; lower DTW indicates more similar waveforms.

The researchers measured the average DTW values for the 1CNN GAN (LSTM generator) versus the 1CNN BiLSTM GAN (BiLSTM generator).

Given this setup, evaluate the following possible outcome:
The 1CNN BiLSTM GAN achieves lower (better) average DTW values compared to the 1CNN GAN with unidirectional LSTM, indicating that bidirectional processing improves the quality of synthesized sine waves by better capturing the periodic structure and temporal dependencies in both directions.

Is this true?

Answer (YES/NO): YES